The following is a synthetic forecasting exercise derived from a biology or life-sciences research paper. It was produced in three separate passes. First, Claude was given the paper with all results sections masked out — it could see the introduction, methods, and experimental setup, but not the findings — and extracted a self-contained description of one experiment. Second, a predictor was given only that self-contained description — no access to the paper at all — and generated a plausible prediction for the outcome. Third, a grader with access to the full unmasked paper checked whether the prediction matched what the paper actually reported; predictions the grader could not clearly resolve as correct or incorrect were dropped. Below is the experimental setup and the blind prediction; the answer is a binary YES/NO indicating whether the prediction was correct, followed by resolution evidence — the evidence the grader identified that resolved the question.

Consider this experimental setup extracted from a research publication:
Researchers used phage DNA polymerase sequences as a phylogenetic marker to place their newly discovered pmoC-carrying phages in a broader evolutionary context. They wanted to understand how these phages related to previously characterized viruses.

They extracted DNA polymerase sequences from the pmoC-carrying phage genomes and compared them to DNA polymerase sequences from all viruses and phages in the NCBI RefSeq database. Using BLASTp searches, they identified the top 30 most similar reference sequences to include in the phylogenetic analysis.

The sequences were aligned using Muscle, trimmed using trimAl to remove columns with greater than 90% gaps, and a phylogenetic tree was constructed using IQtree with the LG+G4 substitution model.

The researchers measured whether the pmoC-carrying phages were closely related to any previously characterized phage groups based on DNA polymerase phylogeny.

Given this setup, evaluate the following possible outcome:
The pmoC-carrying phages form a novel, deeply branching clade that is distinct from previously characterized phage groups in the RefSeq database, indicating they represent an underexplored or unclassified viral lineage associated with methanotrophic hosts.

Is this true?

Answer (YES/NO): NO